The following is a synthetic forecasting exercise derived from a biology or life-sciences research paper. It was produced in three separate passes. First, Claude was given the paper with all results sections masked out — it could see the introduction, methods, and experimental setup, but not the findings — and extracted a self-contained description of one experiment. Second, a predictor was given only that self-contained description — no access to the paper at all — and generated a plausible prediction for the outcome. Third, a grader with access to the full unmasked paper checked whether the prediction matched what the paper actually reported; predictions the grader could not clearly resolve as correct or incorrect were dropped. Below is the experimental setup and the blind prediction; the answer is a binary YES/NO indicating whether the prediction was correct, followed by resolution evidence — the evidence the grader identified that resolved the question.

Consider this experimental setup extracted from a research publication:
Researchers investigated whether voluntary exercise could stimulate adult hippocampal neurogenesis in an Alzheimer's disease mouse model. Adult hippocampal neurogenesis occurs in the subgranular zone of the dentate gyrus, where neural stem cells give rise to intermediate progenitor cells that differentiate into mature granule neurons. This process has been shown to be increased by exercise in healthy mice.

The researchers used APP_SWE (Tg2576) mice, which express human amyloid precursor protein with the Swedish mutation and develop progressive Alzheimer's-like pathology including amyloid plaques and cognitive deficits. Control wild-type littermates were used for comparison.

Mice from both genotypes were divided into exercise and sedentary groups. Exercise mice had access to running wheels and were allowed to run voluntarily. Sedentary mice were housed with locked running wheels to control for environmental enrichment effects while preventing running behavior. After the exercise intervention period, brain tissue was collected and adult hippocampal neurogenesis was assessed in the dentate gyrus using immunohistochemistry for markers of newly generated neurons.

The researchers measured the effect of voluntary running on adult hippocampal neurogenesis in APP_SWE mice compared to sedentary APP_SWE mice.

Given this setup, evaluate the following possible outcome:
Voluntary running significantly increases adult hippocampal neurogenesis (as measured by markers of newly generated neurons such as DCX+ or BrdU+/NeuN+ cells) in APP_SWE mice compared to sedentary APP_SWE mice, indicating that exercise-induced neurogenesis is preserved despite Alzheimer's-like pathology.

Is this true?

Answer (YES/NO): YES